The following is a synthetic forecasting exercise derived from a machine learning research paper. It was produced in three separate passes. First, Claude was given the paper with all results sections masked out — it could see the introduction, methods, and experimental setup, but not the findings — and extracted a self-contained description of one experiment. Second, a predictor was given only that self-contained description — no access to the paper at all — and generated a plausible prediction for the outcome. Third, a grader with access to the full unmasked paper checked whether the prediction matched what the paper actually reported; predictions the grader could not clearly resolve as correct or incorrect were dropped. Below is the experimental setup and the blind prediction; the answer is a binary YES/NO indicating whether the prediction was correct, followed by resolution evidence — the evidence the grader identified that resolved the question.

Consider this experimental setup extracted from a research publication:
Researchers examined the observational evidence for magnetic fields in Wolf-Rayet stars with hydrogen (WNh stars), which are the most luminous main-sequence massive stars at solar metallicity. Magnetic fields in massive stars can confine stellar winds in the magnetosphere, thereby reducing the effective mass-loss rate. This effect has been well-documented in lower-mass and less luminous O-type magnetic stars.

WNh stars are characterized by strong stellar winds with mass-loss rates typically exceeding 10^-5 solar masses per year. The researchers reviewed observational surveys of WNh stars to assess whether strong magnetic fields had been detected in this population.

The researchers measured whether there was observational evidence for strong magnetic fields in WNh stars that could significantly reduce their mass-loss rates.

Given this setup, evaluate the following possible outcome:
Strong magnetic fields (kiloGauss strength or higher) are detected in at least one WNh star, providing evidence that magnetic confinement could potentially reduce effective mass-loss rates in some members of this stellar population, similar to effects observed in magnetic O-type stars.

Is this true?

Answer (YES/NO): NO